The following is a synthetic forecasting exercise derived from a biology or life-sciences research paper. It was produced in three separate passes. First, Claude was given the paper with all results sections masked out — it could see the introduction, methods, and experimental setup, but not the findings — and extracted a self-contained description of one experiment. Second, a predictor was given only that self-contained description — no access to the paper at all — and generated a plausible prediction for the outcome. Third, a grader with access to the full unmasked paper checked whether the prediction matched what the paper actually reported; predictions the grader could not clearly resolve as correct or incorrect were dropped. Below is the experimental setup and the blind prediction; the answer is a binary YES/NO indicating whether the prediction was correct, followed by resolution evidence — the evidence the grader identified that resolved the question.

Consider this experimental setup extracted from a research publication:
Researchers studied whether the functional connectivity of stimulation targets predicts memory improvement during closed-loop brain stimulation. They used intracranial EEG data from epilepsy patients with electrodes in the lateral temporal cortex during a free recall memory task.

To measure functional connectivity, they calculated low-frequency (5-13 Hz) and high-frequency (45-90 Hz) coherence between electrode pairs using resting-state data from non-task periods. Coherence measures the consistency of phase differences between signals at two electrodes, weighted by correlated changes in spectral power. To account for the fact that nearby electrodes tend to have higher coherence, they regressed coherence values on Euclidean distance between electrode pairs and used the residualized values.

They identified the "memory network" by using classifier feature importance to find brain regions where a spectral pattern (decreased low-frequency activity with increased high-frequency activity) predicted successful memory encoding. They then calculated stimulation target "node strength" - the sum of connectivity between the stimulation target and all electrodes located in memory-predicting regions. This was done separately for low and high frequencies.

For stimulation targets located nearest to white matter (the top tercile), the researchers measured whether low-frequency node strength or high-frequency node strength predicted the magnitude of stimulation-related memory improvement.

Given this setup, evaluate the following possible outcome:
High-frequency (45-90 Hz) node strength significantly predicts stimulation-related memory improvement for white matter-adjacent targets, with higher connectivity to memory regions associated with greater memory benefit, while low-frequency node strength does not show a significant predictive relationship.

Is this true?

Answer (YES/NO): NO